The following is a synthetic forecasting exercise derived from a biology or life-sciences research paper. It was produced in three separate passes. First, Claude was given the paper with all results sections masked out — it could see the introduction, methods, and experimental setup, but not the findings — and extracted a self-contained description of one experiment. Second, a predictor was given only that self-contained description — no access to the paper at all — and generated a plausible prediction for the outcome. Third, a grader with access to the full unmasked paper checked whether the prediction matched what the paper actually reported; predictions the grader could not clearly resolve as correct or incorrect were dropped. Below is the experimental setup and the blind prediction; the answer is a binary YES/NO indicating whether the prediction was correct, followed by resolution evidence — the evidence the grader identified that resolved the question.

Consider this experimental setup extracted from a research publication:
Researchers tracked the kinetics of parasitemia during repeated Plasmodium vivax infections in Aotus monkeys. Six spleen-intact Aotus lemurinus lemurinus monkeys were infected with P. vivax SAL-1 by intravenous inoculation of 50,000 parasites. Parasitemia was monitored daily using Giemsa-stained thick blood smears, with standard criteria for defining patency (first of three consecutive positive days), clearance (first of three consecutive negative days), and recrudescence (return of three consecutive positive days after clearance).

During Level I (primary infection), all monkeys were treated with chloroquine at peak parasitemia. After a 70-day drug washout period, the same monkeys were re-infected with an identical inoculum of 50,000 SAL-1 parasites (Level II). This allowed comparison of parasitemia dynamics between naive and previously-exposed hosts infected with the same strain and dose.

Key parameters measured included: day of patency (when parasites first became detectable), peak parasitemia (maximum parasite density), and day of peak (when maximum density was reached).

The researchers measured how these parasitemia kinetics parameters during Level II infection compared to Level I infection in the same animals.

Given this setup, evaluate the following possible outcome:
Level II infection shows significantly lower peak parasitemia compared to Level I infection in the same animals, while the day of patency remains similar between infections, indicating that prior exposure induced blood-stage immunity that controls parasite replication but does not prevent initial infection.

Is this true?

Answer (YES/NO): YES